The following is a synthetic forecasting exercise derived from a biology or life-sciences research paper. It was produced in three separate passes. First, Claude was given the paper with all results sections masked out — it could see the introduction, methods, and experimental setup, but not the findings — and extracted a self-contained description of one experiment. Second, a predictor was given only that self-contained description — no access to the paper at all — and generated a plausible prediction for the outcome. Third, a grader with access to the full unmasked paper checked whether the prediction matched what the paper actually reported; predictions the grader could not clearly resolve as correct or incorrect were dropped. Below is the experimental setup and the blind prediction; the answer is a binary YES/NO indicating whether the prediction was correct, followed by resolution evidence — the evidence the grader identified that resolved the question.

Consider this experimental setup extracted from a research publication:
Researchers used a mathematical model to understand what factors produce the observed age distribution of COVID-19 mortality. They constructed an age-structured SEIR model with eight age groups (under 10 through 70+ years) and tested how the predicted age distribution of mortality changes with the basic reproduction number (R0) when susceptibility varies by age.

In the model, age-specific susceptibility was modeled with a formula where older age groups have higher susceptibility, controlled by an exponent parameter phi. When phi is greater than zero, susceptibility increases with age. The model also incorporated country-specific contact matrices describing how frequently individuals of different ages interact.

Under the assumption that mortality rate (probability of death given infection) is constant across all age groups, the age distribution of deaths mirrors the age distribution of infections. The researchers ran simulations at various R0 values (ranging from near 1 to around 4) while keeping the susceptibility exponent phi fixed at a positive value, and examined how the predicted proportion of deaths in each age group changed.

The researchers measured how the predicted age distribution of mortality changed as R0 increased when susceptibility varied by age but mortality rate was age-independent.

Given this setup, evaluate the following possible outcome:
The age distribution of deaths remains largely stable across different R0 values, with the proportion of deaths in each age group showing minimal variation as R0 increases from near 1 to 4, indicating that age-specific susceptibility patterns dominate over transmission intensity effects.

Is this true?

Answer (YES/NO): NO